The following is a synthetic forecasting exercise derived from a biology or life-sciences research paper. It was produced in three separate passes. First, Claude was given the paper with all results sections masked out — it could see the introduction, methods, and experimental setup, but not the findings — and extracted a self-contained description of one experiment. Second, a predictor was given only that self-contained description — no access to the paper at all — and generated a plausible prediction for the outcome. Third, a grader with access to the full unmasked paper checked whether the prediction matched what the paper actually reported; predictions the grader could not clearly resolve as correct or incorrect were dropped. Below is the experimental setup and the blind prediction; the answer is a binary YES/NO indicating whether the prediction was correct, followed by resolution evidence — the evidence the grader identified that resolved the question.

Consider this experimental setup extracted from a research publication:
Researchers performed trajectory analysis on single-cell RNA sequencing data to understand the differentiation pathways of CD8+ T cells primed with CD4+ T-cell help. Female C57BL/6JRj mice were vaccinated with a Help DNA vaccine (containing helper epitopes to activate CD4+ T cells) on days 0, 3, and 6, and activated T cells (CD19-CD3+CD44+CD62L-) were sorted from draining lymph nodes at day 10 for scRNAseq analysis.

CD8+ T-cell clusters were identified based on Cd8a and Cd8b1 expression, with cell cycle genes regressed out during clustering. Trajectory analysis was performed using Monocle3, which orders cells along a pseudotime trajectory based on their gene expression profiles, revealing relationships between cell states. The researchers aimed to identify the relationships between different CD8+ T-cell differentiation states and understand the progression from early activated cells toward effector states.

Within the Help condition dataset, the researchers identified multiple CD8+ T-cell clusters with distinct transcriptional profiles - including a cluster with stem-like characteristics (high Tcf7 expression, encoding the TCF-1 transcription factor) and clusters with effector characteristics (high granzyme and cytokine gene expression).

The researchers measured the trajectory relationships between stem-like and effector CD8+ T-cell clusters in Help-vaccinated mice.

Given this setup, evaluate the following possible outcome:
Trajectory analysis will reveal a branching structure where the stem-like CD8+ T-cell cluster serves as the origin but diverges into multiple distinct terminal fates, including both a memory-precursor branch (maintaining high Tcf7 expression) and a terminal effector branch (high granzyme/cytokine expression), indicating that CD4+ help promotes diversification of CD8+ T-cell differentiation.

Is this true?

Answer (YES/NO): NO